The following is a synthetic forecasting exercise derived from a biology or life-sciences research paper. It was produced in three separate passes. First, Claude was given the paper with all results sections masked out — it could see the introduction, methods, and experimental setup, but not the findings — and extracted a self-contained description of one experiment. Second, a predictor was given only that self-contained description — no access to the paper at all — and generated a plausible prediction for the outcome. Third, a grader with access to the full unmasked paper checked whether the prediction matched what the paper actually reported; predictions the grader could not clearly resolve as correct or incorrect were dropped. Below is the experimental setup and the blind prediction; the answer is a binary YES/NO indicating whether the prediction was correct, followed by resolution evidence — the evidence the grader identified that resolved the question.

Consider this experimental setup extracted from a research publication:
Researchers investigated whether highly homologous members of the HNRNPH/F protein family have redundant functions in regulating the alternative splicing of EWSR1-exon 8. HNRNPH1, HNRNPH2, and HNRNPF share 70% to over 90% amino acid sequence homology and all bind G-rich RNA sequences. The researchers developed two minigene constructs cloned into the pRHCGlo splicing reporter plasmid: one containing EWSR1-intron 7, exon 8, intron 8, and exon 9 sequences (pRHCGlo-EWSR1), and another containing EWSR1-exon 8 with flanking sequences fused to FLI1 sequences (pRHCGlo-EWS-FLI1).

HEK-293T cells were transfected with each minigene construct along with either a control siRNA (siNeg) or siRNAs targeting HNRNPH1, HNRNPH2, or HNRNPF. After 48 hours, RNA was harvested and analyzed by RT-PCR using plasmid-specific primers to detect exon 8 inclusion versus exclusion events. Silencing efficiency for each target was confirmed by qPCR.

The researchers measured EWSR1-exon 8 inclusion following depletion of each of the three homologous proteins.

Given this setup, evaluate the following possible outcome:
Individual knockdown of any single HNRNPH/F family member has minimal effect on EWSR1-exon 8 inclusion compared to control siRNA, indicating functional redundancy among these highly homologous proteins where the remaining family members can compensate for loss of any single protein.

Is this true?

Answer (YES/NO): NO